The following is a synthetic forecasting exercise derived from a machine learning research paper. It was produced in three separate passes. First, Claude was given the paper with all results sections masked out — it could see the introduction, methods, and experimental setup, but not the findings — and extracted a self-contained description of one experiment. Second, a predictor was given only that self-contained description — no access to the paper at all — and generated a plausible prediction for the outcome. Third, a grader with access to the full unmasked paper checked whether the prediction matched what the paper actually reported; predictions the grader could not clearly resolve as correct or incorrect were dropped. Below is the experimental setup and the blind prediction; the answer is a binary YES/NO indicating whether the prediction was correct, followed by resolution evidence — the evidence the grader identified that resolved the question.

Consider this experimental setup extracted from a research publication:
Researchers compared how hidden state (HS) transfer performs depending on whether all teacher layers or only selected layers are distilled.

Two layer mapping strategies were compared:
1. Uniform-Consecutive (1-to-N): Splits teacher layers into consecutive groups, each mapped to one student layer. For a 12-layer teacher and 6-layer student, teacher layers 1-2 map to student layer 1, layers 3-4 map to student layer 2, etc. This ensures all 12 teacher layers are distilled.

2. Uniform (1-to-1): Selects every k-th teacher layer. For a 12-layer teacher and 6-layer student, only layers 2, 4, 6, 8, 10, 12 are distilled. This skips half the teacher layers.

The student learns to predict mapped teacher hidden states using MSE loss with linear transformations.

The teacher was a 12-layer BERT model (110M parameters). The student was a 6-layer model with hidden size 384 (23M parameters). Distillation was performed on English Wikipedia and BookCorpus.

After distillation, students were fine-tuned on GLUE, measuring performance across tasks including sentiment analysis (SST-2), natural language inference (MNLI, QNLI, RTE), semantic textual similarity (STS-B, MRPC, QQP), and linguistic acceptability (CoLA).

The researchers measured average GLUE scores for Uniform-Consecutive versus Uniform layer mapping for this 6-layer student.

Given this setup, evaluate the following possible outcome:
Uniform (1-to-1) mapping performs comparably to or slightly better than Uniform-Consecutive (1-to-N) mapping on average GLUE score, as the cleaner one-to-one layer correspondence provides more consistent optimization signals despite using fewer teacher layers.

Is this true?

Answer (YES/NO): YES